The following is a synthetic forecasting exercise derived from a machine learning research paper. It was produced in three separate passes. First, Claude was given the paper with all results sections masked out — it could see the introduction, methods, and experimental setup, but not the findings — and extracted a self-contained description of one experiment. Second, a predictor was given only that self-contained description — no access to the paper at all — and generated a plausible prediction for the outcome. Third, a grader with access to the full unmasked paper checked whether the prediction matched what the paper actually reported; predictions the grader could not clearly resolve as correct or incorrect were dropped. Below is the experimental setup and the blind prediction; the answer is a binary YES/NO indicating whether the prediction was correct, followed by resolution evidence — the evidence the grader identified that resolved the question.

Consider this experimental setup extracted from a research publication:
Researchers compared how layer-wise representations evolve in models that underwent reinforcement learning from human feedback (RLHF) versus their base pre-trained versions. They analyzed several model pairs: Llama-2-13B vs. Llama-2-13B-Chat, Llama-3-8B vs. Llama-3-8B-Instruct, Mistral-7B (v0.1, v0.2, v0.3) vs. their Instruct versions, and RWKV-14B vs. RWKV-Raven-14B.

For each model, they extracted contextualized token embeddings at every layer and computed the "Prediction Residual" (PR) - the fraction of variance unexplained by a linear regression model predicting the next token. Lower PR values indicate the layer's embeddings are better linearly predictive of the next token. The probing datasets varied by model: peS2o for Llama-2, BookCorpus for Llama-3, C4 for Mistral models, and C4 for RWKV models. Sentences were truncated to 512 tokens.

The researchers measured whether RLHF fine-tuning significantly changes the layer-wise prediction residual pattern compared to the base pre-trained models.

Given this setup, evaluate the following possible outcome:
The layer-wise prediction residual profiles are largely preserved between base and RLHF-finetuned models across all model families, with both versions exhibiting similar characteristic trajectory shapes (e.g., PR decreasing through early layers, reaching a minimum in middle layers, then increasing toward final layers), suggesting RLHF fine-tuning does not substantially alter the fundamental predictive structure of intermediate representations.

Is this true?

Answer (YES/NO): NO